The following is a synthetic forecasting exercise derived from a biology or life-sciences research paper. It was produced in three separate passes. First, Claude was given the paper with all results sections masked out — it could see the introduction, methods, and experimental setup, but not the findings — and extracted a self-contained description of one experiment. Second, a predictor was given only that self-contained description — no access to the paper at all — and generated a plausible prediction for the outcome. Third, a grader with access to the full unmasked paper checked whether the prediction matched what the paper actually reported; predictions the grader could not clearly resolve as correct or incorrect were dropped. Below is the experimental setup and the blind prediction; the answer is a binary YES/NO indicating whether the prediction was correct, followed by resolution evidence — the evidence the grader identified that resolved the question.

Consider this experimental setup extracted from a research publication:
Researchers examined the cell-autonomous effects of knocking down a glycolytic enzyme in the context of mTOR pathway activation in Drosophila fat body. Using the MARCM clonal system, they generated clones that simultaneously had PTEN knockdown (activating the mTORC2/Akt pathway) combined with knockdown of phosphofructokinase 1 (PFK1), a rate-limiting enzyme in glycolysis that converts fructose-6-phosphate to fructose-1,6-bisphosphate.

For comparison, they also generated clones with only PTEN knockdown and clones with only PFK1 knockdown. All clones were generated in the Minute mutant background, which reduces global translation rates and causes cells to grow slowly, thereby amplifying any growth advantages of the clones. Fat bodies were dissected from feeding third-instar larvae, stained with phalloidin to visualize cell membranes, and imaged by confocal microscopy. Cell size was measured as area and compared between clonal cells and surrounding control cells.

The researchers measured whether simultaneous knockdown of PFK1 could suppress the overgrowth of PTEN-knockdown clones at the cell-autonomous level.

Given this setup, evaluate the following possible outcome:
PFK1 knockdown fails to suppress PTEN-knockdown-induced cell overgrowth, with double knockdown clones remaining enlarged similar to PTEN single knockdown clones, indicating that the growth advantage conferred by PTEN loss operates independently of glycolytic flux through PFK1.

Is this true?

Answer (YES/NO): NO